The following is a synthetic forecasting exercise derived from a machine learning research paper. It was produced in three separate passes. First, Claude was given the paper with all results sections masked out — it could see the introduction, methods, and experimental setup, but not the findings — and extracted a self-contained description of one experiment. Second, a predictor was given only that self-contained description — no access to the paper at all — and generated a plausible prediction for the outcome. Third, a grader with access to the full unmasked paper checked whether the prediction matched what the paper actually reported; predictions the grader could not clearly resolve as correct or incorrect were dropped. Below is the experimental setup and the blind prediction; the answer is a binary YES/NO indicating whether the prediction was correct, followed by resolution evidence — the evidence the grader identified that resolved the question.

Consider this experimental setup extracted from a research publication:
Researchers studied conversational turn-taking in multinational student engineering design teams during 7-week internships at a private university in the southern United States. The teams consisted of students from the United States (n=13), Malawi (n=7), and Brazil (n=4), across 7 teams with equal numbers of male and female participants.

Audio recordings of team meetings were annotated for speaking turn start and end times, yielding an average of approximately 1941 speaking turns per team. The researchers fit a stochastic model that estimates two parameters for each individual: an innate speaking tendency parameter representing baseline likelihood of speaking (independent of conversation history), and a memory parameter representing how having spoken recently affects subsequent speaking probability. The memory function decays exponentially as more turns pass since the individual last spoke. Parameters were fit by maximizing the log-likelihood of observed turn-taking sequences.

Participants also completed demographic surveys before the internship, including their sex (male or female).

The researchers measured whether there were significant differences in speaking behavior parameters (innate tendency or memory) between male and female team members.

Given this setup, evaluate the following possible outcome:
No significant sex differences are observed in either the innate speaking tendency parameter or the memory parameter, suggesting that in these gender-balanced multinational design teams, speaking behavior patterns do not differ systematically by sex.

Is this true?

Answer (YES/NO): YES